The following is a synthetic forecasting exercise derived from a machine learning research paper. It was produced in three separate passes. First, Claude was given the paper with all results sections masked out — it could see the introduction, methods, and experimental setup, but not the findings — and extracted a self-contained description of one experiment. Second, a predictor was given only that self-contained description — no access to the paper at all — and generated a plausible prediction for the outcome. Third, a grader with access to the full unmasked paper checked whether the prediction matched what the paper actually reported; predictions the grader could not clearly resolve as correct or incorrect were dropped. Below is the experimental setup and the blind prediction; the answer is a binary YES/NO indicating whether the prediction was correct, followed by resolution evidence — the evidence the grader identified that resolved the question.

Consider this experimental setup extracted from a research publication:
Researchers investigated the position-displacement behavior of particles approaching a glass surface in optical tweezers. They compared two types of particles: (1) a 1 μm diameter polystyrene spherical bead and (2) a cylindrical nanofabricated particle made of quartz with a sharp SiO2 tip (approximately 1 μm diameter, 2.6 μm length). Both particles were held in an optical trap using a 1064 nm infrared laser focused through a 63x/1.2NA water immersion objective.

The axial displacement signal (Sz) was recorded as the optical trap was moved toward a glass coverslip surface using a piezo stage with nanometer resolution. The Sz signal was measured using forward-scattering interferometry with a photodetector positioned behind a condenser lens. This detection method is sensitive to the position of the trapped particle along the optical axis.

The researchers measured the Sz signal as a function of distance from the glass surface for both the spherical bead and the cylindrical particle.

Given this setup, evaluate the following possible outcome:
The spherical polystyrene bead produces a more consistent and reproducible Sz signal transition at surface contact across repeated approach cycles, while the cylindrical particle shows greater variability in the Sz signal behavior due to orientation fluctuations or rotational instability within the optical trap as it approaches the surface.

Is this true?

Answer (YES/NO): NO